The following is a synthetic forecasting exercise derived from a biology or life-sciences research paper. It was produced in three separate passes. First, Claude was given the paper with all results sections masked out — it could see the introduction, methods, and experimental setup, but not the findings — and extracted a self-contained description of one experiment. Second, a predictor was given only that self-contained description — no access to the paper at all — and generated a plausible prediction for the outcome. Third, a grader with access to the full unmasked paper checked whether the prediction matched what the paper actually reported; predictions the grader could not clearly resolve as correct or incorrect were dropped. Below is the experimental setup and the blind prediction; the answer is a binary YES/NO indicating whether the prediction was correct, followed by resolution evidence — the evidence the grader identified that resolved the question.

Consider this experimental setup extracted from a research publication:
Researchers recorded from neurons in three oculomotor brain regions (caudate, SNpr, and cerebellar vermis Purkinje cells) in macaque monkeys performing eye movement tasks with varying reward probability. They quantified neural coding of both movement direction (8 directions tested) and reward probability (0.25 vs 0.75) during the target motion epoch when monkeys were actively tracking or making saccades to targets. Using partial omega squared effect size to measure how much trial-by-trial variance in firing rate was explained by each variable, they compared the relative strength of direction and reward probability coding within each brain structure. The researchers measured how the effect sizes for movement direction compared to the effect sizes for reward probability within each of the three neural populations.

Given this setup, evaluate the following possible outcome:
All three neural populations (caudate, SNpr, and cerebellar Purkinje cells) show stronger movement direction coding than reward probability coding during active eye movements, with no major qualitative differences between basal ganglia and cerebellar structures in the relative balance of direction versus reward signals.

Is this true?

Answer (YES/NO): YES